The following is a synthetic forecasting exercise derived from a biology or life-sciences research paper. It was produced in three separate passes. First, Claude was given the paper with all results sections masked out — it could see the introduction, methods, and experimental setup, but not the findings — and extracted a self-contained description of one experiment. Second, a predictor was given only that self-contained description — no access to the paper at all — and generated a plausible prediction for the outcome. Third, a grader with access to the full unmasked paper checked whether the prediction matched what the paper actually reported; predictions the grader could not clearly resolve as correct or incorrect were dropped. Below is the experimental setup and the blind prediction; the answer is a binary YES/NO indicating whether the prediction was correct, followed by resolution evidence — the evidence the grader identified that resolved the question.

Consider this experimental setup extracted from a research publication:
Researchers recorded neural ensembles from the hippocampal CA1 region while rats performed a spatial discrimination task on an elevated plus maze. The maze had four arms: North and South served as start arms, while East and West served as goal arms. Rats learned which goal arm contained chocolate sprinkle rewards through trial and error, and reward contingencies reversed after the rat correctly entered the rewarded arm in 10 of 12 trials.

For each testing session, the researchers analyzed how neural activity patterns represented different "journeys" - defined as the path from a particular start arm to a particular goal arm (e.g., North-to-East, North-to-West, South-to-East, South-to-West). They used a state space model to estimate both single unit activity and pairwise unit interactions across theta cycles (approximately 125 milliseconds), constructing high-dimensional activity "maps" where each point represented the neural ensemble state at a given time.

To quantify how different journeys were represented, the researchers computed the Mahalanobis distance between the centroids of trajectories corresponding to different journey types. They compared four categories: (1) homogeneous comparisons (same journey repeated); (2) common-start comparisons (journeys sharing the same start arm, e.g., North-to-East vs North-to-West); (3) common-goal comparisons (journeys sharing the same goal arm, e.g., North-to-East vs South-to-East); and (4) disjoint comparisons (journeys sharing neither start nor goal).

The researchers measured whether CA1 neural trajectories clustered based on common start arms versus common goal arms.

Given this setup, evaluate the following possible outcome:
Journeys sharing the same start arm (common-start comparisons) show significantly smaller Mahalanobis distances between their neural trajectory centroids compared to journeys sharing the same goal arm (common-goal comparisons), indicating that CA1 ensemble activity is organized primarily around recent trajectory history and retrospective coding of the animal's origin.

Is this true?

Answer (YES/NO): NO